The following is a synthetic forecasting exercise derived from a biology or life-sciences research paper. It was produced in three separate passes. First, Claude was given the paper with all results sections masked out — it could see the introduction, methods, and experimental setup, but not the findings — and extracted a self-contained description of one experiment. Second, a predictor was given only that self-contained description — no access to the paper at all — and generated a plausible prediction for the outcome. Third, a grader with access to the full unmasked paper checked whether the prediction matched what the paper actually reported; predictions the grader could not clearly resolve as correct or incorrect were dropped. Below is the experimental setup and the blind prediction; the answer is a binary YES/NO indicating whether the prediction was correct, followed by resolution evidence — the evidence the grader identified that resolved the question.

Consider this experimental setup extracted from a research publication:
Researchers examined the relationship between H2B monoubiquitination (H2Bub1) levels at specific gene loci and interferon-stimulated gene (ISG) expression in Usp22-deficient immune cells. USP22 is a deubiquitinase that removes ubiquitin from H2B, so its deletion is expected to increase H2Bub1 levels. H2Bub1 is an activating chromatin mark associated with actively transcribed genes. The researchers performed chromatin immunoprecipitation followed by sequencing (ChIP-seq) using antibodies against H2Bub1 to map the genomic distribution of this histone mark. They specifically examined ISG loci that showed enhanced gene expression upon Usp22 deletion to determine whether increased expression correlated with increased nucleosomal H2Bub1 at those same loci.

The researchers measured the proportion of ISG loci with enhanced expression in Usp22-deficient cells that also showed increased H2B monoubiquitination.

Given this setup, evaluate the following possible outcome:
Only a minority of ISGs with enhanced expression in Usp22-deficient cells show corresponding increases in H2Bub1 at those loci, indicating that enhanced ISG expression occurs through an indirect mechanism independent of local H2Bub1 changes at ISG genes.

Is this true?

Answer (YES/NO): NO